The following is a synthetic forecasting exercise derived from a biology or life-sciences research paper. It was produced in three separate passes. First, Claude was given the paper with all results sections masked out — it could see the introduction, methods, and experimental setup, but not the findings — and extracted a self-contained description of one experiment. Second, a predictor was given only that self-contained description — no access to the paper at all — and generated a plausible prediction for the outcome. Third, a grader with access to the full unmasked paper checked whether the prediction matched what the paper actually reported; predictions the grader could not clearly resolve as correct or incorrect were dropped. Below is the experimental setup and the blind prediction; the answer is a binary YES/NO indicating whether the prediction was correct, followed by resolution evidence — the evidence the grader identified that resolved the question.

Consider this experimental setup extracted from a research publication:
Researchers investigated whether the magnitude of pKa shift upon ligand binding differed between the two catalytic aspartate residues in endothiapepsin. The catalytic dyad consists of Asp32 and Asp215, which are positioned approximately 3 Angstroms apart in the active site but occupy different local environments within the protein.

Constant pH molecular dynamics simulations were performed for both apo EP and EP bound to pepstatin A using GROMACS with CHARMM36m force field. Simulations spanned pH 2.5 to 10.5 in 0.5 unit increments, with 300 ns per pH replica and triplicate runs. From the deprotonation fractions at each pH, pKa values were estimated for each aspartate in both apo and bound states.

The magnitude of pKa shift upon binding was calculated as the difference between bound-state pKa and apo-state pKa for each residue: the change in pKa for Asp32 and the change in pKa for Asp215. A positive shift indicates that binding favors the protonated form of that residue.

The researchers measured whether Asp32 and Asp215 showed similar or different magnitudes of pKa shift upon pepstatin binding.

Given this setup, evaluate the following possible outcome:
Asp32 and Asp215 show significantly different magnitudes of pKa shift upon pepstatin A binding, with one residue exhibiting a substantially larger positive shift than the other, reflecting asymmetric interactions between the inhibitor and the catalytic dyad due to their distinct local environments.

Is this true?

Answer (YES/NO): YES